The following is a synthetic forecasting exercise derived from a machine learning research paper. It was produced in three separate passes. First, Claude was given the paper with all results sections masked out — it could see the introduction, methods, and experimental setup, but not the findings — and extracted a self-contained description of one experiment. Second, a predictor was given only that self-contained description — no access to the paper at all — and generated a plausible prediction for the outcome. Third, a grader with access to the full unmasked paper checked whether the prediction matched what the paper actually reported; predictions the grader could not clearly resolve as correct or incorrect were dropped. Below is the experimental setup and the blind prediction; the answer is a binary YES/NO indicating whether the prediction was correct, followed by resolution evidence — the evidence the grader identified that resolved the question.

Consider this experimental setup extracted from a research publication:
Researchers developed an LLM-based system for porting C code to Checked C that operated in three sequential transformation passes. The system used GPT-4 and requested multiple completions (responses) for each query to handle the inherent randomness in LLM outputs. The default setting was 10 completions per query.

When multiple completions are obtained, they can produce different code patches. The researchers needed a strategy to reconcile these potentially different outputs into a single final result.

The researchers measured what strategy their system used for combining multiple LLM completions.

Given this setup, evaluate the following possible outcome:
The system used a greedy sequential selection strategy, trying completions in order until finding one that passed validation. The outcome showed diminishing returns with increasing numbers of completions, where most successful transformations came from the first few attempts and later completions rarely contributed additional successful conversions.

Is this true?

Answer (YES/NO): NO